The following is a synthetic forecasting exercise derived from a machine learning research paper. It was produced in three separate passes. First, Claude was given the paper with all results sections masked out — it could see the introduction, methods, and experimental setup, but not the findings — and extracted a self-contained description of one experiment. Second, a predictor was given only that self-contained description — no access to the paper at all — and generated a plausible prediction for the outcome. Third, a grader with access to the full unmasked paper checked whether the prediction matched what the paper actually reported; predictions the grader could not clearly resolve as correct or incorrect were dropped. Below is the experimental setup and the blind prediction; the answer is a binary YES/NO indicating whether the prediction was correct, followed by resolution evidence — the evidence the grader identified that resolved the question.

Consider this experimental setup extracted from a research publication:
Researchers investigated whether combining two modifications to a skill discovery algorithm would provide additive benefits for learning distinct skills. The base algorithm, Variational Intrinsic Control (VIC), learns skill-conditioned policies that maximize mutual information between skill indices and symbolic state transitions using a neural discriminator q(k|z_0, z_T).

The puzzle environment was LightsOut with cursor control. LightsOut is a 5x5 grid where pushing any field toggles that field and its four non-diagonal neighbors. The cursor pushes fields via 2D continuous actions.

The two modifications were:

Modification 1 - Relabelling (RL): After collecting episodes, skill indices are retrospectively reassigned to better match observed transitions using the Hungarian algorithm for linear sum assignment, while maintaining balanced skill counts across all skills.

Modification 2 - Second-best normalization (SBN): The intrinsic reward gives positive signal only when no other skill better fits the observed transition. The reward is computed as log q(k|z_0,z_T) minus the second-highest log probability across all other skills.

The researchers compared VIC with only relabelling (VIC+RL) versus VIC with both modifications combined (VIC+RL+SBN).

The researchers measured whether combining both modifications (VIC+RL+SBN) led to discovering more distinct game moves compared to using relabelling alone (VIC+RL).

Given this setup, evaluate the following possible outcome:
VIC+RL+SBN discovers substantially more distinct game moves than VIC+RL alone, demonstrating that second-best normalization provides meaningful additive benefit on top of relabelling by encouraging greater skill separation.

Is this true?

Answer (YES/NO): NO